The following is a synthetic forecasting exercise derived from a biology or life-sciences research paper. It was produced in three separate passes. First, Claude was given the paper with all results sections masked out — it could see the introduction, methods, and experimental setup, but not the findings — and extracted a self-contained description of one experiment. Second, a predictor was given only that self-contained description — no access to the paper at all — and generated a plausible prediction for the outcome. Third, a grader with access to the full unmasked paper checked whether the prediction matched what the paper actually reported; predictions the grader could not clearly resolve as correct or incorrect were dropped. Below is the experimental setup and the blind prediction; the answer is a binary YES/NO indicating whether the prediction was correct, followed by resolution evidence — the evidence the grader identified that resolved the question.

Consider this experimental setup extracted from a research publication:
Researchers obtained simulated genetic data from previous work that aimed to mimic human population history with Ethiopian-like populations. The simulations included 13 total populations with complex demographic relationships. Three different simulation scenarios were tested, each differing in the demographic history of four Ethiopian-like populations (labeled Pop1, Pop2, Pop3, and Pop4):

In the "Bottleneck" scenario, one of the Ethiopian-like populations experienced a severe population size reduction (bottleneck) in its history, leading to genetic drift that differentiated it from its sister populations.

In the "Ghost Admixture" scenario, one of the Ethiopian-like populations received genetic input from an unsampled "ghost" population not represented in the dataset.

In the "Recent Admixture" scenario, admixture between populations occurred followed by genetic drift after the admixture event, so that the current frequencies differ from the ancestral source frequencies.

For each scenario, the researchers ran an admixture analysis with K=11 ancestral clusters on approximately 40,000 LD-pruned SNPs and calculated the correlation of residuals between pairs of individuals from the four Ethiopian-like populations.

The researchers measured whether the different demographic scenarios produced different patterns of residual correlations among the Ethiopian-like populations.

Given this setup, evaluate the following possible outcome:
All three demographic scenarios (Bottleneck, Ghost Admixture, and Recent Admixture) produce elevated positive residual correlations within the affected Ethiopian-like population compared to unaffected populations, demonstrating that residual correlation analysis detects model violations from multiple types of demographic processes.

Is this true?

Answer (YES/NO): NO